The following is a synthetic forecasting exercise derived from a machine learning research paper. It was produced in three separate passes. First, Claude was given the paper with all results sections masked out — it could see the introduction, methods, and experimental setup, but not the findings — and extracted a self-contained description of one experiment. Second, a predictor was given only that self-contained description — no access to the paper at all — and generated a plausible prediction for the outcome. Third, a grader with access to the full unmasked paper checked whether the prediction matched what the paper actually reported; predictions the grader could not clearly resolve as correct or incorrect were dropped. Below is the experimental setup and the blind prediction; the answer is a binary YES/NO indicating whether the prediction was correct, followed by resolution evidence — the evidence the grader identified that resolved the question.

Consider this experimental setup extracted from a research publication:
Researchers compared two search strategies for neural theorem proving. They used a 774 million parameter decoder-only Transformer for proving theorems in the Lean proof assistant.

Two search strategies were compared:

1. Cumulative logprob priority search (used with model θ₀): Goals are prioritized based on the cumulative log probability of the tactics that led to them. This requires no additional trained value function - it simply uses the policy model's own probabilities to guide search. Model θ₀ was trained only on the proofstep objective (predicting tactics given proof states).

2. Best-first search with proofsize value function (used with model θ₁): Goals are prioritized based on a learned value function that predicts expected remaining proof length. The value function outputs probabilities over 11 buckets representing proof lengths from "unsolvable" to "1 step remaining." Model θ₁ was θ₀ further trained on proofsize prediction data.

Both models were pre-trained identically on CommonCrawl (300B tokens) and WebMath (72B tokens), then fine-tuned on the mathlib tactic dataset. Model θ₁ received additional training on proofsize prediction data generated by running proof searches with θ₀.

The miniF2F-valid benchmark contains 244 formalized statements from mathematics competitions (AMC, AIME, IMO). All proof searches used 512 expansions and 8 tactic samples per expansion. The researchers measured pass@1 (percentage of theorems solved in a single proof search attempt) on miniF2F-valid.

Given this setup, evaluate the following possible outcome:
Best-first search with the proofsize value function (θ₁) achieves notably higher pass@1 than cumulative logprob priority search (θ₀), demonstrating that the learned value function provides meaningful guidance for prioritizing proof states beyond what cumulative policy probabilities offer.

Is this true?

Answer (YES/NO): NO